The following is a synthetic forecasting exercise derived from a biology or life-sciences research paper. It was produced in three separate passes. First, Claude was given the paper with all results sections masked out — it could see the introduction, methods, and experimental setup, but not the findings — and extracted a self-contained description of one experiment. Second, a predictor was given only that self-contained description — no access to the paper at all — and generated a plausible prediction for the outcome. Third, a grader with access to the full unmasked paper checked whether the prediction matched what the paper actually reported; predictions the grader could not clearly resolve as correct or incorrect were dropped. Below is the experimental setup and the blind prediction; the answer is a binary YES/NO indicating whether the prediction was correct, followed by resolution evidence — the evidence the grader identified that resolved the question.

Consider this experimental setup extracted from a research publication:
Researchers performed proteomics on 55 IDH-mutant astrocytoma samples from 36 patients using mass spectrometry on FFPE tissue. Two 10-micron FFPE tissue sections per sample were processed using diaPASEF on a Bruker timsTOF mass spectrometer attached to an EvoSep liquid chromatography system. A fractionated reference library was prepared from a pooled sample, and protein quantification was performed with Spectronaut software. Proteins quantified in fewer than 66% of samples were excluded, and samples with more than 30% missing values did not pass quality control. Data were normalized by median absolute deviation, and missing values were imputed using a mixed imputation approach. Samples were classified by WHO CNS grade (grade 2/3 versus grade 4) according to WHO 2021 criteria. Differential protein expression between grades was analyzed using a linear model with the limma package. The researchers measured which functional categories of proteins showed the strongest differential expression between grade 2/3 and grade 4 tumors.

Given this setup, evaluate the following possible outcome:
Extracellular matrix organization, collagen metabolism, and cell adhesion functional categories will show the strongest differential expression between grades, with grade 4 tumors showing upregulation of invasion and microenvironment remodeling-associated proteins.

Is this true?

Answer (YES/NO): NO